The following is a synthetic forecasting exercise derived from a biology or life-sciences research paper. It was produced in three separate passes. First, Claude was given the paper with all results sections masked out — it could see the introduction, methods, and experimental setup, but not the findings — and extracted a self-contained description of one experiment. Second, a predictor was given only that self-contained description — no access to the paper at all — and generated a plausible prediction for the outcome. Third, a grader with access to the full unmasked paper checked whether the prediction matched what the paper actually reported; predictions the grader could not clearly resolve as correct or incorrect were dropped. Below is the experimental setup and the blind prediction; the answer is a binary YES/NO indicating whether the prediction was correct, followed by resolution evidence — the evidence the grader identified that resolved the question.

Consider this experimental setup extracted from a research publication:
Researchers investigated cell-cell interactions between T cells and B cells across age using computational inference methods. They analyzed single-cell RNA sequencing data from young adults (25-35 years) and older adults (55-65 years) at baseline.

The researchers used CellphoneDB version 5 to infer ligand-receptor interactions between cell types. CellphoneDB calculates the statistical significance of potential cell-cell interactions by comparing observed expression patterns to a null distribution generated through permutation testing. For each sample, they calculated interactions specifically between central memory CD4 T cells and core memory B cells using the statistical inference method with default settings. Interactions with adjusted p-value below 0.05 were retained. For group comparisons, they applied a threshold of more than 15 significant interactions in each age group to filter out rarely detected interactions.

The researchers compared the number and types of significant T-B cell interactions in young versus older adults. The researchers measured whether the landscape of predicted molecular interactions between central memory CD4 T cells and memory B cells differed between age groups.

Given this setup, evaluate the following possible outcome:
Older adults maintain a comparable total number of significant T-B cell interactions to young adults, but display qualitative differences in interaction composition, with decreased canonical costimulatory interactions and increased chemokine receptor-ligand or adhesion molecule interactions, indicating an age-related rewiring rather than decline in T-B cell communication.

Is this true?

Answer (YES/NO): NO